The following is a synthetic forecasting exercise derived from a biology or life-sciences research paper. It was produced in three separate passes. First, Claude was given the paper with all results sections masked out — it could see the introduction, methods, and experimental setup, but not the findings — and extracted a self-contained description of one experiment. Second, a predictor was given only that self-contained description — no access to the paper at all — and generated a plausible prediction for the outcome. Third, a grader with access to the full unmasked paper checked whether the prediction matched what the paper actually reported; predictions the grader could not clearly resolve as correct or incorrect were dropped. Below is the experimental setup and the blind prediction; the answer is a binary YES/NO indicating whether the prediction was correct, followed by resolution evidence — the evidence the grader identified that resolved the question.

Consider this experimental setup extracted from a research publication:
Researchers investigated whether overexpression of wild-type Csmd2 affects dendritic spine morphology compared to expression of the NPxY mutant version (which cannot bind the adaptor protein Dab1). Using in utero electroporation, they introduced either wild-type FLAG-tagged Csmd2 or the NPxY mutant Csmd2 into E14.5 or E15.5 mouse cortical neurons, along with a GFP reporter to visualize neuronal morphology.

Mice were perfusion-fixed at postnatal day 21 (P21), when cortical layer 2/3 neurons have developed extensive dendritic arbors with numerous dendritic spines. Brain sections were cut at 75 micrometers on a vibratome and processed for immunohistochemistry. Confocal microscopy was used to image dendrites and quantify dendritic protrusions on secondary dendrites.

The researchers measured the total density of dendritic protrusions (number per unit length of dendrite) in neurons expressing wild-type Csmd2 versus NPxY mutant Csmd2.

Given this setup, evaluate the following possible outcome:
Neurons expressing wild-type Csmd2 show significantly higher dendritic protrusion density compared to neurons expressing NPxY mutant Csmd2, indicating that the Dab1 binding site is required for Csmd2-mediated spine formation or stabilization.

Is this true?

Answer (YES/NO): NO